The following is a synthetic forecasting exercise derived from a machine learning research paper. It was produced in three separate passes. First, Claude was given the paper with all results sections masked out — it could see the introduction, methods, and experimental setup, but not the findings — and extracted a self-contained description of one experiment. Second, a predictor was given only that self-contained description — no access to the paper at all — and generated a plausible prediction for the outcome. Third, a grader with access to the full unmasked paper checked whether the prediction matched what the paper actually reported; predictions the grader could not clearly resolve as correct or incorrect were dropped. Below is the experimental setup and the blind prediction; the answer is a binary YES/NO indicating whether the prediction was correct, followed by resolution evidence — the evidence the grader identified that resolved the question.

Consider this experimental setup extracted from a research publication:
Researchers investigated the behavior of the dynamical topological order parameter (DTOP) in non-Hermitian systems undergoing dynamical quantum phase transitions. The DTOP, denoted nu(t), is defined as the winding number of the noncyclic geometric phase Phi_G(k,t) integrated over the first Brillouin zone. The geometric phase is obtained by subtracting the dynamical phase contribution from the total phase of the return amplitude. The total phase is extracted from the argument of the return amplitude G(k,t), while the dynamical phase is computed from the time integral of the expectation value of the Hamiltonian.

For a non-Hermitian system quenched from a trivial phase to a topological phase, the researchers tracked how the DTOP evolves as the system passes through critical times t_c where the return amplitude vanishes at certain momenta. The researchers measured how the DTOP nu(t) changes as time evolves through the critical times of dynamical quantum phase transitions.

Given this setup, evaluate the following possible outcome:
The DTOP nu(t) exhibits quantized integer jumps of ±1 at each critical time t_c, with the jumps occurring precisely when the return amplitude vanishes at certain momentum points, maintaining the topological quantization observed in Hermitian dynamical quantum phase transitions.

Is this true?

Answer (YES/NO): YES